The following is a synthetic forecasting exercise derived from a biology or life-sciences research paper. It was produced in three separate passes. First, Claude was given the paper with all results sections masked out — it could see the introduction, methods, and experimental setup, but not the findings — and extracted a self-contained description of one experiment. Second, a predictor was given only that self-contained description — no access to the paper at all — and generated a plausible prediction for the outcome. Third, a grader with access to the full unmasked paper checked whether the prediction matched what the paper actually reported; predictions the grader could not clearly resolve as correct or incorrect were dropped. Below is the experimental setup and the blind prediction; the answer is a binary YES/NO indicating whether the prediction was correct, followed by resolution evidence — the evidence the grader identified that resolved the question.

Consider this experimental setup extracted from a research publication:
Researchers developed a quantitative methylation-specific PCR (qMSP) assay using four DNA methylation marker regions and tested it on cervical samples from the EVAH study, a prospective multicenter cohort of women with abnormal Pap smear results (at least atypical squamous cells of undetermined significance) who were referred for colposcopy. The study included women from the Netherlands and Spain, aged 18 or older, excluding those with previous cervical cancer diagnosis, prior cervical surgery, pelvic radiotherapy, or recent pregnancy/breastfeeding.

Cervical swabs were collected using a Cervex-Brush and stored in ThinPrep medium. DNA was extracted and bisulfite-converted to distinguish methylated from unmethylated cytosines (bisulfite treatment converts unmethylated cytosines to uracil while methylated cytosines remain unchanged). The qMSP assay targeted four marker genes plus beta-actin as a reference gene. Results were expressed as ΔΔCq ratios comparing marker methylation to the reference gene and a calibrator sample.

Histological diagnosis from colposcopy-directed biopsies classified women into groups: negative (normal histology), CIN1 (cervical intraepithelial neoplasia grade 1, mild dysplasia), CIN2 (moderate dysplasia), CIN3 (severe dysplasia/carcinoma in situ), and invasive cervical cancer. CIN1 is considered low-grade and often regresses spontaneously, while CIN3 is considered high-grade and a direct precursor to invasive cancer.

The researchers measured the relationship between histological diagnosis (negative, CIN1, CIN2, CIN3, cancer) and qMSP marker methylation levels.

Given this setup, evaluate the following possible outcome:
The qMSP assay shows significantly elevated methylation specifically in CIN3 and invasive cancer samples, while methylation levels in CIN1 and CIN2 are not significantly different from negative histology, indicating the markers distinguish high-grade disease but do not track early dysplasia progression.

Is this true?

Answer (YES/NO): NO